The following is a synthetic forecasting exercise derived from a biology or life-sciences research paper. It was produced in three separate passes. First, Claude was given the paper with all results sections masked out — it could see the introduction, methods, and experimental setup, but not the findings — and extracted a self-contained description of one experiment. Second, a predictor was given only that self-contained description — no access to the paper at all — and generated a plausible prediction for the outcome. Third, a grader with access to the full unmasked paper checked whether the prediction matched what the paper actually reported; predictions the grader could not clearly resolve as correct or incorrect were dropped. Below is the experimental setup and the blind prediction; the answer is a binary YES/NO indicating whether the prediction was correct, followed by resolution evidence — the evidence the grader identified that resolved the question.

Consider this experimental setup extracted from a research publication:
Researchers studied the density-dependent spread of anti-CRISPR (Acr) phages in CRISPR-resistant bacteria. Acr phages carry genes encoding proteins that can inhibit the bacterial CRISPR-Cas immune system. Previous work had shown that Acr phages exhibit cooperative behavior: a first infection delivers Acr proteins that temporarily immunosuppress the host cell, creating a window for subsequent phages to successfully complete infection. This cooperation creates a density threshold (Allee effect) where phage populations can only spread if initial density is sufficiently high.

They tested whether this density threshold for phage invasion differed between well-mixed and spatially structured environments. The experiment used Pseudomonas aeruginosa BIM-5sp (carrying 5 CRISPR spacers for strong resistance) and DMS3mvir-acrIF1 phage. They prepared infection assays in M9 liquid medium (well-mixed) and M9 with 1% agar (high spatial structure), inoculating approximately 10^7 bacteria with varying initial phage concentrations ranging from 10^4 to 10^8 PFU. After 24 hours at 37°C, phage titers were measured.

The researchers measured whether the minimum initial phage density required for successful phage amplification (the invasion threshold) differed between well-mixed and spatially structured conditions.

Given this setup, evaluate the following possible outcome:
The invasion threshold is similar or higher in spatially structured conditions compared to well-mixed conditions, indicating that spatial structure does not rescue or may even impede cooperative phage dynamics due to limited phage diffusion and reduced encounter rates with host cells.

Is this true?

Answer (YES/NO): NO